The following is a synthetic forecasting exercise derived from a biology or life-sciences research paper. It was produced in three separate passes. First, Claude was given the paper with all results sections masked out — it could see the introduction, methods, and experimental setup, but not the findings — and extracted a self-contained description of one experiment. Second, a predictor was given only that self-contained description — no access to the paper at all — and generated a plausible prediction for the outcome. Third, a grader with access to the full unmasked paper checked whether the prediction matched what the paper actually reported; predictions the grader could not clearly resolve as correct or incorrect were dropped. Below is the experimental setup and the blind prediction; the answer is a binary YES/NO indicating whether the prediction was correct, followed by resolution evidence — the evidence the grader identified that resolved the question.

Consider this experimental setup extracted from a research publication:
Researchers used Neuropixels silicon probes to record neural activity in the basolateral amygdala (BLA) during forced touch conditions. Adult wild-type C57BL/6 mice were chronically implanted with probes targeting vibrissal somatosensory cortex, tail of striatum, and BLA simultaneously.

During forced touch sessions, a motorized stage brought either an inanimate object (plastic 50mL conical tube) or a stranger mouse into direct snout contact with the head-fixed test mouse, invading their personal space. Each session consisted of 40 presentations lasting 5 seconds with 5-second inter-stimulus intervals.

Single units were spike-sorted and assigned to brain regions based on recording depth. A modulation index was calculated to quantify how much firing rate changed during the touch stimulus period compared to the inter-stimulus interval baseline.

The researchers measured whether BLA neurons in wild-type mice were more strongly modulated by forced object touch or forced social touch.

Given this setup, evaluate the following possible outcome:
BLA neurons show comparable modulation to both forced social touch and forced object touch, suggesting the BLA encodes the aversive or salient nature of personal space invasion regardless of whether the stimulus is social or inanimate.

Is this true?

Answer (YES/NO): NO